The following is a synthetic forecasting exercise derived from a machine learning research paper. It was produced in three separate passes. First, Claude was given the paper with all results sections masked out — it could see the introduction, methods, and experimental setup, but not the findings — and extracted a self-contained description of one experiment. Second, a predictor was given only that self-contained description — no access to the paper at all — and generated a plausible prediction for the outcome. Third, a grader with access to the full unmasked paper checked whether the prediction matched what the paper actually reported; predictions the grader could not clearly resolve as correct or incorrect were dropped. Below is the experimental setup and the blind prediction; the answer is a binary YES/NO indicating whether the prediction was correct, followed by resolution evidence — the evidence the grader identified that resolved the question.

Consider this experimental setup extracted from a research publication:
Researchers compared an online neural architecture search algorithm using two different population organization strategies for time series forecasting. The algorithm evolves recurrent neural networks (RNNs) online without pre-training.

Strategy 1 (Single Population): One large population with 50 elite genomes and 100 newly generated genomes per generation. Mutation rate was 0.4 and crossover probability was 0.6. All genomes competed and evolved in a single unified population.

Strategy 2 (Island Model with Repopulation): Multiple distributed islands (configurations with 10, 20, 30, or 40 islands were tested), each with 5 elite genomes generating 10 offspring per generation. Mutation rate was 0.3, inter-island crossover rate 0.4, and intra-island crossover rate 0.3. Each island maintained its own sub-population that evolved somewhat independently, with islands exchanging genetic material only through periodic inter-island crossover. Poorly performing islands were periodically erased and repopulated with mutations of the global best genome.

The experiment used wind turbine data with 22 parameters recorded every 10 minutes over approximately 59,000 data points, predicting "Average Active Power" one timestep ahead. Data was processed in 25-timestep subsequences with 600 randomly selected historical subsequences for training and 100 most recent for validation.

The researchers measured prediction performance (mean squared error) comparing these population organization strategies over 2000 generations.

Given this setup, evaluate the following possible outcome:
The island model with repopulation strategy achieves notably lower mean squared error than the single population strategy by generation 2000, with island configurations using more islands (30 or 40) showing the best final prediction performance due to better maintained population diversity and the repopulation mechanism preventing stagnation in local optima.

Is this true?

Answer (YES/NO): YES